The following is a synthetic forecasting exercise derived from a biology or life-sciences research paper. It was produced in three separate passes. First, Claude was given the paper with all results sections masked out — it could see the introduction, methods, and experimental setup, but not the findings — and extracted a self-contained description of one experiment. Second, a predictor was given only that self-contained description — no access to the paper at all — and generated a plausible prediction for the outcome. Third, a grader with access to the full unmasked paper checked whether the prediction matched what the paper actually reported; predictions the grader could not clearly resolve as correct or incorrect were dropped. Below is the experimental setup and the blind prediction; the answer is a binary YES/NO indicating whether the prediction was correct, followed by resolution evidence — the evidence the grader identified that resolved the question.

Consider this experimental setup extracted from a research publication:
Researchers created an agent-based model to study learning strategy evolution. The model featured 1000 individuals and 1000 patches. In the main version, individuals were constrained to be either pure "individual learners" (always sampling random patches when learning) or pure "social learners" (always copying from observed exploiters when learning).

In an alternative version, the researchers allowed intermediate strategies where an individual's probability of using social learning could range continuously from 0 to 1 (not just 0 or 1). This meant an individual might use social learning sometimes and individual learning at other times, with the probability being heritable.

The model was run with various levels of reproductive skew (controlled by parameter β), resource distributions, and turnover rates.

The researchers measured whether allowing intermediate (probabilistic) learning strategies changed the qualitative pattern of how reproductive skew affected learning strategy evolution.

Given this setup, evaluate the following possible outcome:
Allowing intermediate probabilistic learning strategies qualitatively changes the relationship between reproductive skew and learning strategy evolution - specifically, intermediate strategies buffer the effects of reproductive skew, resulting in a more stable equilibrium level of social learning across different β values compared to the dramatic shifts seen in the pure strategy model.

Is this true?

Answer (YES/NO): NO